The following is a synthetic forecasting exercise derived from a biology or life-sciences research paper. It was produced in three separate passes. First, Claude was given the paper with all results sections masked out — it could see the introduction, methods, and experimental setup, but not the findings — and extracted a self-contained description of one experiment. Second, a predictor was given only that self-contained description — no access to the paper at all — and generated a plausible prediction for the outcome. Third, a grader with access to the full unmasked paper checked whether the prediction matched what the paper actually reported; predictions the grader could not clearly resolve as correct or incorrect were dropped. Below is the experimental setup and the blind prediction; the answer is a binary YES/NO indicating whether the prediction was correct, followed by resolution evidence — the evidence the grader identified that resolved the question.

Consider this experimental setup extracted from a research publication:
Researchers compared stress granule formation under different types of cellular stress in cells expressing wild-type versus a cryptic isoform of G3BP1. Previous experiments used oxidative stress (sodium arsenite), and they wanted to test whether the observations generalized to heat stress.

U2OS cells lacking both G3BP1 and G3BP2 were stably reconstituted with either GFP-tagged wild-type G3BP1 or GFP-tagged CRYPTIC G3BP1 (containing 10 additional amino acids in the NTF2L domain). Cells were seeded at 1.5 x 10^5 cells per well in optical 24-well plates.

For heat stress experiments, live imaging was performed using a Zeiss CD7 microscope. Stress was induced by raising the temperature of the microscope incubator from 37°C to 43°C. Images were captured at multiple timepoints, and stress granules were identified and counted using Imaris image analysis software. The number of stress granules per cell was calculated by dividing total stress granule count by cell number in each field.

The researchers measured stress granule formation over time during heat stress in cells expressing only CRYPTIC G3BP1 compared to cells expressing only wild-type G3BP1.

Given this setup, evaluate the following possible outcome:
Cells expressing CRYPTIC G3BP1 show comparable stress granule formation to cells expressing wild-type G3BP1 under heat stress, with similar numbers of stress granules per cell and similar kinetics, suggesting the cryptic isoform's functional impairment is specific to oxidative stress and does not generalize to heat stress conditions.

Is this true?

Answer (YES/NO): NO